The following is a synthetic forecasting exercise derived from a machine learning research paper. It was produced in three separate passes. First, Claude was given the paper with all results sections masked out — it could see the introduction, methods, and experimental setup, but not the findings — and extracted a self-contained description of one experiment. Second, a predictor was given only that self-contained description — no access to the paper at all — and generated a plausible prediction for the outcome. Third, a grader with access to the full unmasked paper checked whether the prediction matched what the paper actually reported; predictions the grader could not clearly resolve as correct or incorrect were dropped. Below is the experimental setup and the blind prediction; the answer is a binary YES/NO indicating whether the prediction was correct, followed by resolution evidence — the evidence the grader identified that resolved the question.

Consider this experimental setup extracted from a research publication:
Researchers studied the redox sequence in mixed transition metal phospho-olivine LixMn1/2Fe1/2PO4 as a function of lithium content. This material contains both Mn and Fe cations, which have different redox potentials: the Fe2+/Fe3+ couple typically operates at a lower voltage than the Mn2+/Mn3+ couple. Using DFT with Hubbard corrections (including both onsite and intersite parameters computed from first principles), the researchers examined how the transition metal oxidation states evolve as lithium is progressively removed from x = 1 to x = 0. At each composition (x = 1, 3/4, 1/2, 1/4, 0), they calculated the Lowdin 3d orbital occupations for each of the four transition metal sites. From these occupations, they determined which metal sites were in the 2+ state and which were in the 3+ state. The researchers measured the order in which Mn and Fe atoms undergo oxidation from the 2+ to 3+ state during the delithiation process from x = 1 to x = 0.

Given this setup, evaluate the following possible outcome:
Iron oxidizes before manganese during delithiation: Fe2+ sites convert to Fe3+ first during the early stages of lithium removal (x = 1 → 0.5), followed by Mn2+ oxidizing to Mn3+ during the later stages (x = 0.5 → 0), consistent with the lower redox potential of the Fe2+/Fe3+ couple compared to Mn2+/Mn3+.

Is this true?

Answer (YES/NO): YES